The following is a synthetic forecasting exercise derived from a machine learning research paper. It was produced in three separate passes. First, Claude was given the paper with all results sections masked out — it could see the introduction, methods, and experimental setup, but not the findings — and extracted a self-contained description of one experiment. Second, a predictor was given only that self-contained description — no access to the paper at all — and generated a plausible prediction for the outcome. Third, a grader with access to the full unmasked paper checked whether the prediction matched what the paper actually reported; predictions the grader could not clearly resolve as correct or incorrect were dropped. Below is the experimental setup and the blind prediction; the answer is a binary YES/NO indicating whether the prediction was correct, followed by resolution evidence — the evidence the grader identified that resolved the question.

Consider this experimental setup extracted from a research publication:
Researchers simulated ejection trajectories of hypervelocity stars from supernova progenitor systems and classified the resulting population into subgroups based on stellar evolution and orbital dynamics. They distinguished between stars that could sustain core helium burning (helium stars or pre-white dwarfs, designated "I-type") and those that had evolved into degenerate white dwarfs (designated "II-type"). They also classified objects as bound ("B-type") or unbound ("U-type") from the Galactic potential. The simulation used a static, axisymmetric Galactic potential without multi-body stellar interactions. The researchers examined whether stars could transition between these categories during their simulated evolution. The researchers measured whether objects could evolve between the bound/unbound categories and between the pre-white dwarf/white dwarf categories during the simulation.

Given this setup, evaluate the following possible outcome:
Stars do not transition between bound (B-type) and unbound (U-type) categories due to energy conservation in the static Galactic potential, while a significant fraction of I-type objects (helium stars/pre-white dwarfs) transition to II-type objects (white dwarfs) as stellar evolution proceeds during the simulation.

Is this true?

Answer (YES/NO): YES